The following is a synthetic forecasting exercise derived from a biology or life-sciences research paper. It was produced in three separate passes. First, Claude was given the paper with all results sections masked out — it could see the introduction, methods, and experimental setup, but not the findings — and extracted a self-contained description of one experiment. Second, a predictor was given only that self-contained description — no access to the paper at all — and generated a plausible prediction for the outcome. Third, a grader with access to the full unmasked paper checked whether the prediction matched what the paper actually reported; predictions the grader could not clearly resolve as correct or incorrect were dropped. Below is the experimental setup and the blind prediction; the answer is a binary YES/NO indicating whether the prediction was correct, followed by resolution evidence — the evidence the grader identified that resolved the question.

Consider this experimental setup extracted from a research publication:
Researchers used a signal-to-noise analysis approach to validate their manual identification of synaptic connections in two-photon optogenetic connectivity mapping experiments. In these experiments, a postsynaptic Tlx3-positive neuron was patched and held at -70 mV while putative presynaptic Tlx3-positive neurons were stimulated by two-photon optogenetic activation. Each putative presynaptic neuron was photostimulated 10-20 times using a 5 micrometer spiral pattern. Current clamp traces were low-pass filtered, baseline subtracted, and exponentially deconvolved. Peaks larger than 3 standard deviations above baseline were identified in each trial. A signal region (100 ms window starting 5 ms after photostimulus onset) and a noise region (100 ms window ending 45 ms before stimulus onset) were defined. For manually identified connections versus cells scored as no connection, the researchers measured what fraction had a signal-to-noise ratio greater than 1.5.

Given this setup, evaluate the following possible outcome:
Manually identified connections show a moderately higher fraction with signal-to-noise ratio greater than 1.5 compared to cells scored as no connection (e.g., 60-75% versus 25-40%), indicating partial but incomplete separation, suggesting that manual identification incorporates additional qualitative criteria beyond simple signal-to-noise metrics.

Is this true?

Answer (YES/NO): NO